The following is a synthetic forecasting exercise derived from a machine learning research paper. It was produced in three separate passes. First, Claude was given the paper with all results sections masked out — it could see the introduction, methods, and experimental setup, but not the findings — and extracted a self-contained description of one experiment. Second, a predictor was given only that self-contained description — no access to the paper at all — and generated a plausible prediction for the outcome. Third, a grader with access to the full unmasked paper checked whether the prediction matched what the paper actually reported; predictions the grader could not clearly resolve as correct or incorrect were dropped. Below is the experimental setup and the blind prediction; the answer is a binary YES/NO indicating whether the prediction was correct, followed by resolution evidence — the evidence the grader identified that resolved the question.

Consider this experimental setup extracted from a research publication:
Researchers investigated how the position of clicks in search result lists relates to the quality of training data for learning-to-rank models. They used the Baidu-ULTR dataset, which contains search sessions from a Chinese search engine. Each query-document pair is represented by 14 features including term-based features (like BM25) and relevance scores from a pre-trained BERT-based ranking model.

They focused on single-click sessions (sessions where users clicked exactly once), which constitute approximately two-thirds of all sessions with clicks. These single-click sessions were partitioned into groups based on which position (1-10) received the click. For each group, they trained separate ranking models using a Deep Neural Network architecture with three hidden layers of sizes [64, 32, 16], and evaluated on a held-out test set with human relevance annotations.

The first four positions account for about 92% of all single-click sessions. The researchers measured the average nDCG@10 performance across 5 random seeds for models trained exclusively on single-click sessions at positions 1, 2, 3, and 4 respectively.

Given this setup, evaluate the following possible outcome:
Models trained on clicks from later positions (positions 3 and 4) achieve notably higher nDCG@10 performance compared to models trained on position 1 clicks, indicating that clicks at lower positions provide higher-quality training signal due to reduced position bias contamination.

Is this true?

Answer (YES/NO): NO